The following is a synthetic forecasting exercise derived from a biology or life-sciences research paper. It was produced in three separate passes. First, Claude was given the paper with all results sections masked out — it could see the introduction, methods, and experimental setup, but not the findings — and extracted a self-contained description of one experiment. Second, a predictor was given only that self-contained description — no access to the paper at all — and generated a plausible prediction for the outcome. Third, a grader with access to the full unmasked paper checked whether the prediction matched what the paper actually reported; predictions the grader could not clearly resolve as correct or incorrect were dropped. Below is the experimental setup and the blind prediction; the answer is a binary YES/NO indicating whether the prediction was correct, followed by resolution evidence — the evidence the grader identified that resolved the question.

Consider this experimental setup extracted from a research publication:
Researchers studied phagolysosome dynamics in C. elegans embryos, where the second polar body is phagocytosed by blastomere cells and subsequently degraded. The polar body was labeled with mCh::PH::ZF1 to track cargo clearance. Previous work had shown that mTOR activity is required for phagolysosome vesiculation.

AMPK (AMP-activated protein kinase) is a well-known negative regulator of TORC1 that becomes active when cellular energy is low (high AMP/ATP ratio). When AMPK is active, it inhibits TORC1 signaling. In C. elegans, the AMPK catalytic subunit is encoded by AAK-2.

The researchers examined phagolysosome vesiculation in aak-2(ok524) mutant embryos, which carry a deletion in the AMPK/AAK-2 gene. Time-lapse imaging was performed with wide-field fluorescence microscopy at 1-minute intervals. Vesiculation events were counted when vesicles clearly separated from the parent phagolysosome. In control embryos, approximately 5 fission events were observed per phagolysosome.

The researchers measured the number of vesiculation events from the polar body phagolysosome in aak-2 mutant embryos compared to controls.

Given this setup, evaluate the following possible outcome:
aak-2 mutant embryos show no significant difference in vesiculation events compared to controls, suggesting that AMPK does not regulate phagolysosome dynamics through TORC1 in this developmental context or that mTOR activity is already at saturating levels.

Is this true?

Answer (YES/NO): NO